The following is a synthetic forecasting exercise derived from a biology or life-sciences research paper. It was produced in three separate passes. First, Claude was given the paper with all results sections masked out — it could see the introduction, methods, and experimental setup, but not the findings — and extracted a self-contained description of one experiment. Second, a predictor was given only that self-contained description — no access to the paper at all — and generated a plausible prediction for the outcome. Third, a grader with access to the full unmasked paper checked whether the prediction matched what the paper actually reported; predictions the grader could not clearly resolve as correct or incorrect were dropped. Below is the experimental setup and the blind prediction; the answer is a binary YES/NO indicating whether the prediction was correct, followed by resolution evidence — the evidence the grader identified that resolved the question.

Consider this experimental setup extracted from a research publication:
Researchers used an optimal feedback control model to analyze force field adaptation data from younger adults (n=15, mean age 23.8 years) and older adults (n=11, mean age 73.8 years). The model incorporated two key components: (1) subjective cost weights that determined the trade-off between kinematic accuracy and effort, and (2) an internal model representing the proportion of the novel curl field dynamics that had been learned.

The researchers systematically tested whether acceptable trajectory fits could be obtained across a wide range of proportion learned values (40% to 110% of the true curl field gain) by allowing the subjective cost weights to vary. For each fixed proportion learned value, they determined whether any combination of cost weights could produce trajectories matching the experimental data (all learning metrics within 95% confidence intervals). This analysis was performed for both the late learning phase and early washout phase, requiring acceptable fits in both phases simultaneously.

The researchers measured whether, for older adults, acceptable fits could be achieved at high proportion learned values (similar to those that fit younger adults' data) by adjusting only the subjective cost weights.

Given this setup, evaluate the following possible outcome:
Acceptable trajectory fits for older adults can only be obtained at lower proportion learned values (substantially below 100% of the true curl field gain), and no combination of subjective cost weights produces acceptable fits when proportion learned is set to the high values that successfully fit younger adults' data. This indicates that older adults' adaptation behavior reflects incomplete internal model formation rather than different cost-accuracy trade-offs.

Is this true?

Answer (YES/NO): NO